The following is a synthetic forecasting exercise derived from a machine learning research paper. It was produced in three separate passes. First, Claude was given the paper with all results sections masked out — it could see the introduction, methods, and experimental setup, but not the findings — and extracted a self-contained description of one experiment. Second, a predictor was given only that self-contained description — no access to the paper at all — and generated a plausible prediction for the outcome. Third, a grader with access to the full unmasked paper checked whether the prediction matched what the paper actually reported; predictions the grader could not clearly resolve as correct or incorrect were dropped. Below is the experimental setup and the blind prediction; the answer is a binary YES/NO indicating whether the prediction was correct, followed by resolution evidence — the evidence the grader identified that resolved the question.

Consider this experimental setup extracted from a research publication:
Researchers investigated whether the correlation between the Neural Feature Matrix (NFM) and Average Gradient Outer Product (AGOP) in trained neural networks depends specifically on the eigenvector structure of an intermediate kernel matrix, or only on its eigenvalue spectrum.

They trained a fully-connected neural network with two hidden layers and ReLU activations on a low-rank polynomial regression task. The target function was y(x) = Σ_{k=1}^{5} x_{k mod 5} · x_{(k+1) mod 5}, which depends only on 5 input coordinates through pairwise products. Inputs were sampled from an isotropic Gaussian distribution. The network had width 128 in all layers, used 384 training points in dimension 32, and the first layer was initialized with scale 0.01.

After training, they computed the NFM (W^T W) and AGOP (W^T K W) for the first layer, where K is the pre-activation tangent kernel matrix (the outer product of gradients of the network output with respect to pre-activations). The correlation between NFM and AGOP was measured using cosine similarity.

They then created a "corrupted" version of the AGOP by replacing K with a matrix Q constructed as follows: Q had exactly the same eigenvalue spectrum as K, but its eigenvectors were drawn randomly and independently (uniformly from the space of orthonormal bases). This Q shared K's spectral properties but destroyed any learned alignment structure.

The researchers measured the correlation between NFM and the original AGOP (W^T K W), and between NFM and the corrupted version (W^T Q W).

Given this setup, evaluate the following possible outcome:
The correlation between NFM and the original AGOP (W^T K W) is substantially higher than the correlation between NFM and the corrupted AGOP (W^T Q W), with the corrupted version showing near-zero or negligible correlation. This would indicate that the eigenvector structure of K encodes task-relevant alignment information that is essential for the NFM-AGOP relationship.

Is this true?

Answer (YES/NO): NO